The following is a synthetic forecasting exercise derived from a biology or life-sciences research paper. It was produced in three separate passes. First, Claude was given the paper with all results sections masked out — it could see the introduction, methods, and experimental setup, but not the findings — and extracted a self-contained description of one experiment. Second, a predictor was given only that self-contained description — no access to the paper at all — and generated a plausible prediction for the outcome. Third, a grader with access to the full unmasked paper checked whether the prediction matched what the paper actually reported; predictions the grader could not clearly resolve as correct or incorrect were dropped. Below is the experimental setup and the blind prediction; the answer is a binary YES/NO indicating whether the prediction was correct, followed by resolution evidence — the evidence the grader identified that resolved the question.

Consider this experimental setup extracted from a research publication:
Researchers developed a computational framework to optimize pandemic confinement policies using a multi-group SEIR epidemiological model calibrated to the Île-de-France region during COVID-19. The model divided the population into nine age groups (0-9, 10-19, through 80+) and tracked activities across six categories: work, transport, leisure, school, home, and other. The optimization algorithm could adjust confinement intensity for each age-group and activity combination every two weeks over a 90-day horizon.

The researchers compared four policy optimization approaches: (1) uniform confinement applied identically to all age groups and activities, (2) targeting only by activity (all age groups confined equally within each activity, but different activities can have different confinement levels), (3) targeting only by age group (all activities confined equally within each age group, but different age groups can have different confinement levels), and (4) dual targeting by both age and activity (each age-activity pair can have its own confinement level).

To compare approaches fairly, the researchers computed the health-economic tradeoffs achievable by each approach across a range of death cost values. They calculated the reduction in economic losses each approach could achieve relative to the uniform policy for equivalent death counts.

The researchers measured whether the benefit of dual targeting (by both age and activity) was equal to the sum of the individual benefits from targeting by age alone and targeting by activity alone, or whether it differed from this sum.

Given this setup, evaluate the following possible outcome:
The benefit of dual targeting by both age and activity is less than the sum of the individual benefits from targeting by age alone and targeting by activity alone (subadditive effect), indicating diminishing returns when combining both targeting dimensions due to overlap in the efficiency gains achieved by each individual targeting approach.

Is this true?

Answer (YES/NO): NO